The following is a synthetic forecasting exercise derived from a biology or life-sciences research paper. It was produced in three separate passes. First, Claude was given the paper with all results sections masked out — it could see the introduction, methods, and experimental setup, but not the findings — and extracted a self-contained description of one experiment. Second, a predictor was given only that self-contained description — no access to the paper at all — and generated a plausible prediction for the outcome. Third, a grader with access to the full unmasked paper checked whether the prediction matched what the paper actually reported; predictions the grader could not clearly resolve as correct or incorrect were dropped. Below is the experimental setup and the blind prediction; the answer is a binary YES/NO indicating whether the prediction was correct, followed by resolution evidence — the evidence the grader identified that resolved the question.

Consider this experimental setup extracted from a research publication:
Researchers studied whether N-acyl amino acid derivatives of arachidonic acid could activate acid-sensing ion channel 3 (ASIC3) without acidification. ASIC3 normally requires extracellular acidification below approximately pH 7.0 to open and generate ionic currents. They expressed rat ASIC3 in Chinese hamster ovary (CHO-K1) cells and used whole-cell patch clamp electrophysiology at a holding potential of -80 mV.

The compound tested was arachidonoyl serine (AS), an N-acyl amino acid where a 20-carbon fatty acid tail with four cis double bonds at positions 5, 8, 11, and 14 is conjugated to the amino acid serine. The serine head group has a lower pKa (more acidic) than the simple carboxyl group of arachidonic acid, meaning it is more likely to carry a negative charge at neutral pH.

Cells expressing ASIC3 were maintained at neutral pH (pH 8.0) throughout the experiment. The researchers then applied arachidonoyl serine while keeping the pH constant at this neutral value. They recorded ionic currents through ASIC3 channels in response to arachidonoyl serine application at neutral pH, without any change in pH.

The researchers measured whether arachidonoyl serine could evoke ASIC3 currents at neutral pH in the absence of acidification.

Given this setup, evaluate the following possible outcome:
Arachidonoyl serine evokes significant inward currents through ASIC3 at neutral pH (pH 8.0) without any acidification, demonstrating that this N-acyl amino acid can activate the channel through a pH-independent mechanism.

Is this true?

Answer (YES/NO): NO